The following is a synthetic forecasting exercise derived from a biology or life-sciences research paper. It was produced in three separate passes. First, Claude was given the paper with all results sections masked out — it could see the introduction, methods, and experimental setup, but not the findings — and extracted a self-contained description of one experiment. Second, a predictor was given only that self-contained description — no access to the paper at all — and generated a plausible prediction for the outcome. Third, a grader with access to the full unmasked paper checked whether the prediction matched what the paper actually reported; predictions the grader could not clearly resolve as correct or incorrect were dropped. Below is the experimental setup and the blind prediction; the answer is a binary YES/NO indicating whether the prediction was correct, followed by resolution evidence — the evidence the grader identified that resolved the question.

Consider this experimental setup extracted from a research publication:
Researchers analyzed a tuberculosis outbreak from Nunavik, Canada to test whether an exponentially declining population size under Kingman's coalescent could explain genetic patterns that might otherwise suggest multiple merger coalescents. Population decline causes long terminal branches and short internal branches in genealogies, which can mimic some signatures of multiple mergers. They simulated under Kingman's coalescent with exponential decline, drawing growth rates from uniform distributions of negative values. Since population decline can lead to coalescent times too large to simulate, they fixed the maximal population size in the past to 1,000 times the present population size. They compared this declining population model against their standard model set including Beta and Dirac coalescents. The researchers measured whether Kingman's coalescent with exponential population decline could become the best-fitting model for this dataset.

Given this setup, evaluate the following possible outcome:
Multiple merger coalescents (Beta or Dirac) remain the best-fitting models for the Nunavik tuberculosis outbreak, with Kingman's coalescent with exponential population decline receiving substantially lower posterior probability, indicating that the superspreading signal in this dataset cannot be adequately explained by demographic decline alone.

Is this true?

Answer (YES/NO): YES